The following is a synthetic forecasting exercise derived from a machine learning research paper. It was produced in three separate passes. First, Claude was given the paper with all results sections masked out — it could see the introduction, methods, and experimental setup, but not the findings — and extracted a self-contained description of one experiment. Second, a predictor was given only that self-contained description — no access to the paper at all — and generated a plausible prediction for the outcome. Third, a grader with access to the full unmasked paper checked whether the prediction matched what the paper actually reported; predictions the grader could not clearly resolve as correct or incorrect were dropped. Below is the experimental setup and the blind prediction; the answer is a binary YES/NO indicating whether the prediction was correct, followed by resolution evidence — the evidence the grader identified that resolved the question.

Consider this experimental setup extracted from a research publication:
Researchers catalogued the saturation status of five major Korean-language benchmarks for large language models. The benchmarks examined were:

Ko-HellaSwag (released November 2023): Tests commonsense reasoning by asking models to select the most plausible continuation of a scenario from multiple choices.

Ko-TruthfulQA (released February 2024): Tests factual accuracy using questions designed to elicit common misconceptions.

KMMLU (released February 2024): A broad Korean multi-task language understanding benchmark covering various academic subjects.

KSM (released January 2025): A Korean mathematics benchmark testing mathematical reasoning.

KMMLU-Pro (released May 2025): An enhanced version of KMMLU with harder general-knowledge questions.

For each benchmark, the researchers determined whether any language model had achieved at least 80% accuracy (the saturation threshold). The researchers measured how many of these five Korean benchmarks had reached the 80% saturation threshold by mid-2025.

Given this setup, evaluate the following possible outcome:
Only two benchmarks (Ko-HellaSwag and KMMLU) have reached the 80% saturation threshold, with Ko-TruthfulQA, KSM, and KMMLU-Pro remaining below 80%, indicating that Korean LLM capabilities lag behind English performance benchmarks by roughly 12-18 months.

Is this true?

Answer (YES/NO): NO